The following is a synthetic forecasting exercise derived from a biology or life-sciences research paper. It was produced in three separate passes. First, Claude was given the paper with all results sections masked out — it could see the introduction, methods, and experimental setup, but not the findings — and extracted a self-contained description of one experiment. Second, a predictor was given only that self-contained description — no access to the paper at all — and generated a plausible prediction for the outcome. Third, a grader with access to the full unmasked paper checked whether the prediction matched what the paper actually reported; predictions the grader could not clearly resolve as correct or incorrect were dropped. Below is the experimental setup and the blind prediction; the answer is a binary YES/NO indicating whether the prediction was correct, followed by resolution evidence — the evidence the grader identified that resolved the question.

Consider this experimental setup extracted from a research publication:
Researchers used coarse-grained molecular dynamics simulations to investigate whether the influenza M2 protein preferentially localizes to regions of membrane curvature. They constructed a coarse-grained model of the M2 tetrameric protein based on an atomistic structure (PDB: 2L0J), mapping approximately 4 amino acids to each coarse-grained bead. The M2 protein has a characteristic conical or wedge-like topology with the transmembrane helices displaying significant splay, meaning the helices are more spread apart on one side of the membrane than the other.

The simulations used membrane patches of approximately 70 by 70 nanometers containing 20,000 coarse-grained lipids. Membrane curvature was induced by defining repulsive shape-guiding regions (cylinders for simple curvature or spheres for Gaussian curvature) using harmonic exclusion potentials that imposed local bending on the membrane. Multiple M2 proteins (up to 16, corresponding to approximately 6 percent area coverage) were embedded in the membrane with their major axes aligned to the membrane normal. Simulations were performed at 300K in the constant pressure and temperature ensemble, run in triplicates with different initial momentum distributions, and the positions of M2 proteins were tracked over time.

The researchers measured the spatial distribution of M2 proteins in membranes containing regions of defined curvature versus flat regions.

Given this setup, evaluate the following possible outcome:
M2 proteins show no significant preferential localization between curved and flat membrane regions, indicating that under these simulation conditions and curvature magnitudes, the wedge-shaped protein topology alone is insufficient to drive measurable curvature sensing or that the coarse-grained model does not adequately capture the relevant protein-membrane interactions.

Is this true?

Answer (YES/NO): NO